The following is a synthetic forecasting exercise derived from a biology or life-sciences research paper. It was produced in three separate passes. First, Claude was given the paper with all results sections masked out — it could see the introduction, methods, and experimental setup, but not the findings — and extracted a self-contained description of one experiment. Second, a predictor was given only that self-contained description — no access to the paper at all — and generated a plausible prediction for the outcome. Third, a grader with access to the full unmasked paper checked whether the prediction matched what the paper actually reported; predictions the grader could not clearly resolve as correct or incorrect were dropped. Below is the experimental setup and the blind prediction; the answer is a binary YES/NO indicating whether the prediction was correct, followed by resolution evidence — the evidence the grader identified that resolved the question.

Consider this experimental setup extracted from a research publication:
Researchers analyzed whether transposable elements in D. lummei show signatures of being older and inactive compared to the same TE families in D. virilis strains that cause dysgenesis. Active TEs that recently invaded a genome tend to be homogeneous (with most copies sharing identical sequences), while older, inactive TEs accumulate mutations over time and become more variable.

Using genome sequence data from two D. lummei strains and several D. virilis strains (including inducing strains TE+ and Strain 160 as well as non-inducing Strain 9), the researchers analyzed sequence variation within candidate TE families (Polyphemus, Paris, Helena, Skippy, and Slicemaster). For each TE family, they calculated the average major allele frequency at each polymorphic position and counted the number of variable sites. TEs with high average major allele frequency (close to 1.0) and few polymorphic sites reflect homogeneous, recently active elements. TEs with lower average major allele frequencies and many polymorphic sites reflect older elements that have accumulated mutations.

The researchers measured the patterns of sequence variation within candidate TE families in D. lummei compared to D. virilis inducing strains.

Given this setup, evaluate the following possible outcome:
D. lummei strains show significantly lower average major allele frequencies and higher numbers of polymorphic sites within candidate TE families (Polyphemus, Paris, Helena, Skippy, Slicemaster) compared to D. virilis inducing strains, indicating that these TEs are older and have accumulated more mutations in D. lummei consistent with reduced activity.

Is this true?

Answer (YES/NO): NO